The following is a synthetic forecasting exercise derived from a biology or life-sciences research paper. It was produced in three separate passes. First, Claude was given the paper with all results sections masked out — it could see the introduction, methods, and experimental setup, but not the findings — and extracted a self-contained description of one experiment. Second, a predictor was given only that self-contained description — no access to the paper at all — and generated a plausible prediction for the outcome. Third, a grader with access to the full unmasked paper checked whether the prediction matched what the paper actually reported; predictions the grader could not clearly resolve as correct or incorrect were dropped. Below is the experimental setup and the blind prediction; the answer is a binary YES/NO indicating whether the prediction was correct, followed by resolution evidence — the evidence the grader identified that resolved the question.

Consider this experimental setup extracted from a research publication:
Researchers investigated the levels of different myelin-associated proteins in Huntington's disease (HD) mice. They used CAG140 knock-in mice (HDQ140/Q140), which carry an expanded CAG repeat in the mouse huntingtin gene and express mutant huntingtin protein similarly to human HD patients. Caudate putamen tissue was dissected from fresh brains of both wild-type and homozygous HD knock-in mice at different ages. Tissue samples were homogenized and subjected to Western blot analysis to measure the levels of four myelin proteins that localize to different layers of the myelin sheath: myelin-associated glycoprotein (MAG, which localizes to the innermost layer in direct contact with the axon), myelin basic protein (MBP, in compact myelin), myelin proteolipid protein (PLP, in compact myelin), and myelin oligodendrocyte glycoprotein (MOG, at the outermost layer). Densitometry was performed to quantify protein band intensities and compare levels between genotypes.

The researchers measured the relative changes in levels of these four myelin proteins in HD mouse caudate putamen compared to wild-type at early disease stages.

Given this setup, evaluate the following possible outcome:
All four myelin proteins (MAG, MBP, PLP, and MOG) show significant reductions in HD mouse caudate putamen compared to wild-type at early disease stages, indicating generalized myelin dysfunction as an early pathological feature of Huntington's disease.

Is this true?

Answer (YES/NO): NO